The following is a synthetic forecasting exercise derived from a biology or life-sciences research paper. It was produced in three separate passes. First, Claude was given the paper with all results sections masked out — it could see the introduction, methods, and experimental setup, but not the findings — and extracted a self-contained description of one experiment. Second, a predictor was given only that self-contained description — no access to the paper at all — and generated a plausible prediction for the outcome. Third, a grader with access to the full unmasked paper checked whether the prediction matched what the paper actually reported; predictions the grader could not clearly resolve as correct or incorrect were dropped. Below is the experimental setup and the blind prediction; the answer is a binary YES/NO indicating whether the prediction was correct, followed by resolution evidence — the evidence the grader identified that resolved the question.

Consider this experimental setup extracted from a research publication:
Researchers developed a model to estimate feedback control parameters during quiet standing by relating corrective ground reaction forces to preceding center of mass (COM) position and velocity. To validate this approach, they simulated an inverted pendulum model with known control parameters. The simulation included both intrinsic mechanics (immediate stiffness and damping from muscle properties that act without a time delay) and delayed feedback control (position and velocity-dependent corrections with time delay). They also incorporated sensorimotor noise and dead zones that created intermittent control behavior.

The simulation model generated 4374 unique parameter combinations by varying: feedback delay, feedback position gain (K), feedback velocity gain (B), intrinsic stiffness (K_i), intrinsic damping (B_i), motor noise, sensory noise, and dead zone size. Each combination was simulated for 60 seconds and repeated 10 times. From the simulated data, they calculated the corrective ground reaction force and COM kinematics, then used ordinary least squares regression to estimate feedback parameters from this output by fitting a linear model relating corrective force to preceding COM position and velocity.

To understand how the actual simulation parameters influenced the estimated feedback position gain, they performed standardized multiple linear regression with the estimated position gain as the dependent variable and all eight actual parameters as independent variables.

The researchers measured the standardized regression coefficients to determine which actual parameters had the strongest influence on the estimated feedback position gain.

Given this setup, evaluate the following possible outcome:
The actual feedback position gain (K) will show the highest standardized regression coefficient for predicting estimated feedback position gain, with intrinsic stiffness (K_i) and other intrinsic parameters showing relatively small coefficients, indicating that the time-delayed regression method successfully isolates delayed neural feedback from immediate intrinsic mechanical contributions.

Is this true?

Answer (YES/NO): NO